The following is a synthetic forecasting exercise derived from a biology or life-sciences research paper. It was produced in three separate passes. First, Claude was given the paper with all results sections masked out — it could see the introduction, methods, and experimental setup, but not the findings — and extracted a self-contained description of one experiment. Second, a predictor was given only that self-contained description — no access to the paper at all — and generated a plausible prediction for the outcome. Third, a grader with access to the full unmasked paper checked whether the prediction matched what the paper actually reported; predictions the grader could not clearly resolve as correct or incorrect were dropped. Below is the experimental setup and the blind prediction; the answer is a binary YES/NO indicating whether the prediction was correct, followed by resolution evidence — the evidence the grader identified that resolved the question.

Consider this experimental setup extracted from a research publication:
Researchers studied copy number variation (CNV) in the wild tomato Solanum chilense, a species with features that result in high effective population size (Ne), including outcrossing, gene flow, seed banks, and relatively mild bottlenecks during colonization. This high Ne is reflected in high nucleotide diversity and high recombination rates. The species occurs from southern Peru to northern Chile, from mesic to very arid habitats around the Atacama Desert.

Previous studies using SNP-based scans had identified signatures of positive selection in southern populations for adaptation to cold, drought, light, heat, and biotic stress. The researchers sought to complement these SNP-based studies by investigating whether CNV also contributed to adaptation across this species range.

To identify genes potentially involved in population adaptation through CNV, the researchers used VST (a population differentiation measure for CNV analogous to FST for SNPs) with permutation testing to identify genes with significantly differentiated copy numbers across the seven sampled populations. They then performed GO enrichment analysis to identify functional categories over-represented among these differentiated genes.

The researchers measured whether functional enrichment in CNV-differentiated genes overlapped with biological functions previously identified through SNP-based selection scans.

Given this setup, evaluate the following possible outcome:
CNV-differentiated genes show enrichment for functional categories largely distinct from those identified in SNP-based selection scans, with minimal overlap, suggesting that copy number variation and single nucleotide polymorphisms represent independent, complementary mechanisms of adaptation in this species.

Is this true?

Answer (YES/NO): NO